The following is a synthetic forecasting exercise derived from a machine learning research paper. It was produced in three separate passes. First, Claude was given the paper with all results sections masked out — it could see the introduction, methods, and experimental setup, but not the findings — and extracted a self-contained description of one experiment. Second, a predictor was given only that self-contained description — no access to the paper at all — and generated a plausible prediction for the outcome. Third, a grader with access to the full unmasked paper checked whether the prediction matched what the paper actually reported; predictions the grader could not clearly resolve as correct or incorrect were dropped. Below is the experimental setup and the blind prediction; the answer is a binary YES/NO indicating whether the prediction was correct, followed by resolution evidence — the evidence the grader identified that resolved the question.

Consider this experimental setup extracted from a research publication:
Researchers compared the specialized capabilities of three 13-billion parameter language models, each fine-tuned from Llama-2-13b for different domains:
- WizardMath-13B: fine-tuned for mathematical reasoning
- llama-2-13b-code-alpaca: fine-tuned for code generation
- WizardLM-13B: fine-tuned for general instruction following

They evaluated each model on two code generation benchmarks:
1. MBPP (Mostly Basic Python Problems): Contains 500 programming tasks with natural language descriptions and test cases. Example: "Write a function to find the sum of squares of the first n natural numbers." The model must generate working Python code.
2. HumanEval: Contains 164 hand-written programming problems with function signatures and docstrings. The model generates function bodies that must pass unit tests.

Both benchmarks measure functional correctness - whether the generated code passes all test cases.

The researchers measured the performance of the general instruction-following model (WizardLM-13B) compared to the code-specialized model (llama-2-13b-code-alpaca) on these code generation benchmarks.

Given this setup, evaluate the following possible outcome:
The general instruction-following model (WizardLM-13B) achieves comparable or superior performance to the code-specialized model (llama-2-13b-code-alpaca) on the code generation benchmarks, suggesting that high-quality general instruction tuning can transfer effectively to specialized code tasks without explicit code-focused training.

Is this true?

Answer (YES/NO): YES